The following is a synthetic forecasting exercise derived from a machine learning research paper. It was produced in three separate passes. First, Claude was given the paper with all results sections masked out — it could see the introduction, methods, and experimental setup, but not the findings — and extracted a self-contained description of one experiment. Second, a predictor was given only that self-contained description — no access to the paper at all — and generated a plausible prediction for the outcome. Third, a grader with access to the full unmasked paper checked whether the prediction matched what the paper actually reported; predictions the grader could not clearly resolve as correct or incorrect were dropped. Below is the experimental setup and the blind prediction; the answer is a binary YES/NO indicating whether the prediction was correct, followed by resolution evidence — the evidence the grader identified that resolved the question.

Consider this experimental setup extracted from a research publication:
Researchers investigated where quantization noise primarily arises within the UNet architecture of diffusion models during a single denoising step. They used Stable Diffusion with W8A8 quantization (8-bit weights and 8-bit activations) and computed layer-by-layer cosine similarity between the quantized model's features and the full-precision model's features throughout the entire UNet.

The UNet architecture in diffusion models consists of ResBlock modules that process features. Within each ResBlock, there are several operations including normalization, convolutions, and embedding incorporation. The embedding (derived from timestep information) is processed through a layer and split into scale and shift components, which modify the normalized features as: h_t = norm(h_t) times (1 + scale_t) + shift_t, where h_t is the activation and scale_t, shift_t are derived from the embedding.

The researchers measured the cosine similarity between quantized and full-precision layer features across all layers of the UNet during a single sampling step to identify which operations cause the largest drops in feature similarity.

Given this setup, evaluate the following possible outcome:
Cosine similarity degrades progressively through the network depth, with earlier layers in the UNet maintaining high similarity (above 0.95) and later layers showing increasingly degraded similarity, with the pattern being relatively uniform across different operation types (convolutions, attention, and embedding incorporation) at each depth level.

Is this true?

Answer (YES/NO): NO